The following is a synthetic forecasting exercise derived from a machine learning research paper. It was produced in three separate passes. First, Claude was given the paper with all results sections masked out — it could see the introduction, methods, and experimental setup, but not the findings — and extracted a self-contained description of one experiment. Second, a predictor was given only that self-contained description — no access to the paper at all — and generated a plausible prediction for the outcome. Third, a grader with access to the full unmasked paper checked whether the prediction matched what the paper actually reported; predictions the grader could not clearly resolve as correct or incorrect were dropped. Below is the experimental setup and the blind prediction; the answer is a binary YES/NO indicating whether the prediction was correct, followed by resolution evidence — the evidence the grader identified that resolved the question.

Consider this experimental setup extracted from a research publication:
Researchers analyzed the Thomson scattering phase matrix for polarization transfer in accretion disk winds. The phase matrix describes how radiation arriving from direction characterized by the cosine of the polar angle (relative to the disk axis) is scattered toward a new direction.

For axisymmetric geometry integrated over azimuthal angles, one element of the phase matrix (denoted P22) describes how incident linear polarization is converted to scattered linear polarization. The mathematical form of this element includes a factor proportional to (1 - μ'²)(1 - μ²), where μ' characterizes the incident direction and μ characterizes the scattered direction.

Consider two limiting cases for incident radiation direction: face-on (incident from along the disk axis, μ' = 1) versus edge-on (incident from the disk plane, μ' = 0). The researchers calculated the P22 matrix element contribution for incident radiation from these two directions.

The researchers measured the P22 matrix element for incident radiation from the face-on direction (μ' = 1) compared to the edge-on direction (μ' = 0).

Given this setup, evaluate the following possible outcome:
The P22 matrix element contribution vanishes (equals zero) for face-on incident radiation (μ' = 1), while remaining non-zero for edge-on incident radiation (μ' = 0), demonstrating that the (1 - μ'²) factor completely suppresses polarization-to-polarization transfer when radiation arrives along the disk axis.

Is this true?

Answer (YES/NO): YES